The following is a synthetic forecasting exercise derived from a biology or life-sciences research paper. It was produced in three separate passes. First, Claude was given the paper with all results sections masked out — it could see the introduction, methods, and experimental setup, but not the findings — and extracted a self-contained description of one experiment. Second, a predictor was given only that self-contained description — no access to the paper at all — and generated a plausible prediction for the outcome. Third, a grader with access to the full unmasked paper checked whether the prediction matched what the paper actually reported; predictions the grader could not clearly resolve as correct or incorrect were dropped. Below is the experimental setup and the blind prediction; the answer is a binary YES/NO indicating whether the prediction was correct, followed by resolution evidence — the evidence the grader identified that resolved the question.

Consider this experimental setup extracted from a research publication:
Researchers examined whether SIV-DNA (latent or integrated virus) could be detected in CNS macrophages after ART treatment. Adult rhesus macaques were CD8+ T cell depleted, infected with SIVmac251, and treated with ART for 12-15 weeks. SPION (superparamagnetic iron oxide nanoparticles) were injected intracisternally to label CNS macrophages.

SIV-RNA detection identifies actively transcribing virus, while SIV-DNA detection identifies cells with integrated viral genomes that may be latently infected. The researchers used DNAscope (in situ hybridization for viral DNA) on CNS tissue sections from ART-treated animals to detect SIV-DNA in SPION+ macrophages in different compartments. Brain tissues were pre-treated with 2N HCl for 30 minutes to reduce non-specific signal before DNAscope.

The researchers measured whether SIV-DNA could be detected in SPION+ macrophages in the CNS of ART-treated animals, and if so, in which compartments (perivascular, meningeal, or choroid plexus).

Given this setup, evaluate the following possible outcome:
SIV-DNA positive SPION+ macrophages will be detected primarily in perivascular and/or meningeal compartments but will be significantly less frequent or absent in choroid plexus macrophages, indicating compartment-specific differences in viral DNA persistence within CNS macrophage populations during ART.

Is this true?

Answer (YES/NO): NO